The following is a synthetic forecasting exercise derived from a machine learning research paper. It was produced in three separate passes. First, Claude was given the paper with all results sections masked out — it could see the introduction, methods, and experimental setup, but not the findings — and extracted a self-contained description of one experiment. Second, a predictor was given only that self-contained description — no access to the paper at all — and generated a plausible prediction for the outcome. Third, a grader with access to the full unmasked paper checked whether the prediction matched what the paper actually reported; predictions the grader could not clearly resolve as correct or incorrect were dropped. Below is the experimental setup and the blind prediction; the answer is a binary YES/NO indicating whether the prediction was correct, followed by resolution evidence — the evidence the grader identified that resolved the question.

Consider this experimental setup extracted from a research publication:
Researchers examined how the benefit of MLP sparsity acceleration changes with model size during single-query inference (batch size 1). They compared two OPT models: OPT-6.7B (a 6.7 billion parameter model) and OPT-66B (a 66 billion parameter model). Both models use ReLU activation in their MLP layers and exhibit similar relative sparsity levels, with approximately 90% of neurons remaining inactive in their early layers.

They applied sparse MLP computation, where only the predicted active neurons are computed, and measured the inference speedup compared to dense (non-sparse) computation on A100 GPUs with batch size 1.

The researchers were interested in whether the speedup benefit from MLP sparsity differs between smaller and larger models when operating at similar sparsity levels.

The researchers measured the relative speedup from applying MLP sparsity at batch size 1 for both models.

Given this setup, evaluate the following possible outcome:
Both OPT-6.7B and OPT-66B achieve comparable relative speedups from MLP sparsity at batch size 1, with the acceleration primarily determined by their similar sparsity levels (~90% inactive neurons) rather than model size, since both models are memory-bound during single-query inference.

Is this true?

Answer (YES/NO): NO